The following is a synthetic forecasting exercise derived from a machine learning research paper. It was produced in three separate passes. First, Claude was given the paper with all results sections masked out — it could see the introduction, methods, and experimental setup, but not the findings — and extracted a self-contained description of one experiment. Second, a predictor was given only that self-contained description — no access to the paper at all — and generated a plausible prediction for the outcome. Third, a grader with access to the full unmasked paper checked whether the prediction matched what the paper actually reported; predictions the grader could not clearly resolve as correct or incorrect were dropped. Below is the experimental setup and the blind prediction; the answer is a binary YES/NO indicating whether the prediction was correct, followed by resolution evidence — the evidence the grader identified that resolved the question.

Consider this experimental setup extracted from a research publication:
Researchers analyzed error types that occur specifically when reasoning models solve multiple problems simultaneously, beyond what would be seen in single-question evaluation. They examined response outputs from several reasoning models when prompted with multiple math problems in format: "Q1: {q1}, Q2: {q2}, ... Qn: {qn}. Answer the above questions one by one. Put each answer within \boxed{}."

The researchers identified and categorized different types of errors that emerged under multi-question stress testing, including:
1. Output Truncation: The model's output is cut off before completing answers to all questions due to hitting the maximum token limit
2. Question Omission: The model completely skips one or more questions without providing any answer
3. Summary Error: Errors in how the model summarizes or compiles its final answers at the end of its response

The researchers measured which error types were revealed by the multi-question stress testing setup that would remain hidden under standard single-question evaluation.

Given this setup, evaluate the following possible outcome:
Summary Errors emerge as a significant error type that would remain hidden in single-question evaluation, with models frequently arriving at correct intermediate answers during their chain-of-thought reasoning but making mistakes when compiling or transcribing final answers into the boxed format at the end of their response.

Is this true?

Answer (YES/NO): NO